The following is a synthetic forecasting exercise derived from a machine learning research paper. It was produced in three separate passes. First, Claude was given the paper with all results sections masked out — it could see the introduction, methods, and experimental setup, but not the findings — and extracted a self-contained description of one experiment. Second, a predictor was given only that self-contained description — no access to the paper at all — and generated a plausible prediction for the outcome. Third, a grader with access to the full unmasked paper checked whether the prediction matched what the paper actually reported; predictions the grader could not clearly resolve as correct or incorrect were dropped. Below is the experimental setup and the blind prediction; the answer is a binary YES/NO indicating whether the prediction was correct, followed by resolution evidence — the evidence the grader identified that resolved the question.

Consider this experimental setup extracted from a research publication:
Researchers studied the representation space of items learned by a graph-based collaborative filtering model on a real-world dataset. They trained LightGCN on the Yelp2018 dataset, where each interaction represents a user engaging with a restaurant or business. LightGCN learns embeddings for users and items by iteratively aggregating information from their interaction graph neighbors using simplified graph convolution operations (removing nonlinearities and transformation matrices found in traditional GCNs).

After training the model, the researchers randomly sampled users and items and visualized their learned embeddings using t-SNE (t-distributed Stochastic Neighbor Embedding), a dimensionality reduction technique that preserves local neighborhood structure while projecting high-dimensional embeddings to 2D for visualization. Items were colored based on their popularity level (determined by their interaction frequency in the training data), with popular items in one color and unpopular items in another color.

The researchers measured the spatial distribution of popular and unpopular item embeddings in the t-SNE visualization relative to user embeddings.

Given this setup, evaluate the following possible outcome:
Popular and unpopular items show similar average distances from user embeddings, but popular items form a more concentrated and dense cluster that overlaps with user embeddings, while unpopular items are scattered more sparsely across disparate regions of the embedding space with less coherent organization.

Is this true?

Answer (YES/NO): NO